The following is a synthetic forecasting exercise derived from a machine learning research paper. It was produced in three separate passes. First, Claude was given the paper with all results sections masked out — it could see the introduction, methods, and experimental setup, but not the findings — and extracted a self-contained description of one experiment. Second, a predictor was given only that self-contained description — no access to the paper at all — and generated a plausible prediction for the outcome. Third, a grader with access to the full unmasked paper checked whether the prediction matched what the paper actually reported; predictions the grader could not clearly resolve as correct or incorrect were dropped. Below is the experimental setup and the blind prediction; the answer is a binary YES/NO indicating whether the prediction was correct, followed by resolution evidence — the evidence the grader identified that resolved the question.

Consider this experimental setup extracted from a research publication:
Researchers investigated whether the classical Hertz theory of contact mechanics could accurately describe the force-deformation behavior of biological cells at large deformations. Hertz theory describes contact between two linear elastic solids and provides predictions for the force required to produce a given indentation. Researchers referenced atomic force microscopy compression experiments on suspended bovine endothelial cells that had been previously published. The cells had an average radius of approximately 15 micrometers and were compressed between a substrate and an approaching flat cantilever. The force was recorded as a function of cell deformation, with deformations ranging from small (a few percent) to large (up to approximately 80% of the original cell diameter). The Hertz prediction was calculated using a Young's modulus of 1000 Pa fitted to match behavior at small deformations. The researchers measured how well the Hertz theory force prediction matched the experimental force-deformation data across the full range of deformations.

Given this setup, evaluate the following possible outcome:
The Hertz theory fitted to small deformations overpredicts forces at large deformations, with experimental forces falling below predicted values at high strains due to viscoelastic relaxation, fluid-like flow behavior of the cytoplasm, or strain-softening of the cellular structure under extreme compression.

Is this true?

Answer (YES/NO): NO